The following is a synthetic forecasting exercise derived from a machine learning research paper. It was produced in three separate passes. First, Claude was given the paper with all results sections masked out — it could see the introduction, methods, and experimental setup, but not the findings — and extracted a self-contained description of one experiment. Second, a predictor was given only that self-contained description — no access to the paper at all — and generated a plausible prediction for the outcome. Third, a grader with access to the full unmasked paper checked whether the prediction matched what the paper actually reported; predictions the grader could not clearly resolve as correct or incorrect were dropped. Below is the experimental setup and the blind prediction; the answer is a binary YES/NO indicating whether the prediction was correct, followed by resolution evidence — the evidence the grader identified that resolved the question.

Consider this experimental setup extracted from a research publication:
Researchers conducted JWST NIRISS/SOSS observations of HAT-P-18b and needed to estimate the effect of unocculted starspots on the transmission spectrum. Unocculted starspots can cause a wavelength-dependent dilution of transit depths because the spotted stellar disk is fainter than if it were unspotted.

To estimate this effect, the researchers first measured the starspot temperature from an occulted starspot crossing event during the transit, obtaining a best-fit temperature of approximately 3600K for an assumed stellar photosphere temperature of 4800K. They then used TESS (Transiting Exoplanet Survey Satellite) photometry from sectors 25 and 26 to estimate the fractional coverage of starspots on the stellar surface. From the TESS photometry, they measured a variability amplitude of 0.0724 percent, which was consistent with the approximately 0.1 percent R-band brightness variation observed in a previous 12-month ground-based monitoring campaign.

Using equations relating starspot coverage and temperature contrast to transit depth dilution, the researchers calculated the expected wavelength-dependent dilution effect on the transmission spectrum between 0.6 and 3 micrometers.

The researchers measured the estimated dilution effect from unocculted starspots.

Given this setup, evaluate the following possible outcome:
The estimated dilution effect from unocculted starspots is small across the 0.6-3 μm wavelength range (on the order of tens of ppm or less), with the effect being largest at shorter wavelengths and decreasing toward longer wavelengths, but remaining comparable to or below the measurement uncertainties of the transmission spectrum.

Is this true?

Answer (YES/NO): NO